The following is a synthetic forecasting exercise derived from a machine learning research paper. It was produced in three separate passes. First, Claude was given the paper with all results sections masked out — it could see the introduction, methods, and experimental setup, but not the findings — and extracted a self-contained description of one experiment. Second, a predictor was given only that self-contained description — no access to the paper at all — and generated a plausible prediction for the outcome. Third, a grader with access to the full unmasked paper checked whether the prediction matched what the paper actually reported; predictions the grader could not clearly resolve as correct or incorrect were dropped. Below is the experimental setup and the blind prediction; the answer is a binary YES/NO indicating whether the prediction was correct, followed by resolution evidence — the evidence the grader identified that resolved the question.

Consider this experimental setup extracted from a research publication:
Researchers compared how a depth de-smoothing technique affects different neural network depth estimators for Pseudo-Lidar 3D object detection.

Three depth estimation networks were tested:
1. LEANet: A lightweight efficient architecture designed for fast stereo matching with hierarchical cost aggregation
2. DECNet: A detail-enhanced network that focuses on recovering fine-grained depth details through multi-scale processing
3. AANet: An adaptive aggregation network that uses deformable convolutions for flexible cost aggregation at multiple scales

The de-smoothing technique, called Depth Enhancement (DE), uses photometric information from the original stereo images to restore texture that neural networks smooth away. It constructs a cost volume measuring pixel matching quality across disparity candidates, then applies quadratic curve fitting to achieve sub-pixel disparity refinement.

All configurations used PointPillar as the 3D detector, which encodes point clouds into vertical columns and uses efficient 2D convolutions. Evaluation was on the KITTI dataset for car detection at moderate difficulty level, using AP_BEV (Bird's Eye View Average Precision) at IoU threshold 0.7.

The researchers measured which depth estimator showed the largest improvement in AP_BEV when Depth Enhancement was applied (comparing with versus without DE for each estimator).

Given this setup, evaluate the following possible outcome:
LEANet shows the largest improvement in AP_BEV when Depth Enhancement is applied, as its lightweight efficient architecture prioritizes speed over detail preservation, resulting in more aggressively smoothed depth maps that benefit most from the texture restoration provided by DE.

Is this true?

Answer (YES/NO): YES